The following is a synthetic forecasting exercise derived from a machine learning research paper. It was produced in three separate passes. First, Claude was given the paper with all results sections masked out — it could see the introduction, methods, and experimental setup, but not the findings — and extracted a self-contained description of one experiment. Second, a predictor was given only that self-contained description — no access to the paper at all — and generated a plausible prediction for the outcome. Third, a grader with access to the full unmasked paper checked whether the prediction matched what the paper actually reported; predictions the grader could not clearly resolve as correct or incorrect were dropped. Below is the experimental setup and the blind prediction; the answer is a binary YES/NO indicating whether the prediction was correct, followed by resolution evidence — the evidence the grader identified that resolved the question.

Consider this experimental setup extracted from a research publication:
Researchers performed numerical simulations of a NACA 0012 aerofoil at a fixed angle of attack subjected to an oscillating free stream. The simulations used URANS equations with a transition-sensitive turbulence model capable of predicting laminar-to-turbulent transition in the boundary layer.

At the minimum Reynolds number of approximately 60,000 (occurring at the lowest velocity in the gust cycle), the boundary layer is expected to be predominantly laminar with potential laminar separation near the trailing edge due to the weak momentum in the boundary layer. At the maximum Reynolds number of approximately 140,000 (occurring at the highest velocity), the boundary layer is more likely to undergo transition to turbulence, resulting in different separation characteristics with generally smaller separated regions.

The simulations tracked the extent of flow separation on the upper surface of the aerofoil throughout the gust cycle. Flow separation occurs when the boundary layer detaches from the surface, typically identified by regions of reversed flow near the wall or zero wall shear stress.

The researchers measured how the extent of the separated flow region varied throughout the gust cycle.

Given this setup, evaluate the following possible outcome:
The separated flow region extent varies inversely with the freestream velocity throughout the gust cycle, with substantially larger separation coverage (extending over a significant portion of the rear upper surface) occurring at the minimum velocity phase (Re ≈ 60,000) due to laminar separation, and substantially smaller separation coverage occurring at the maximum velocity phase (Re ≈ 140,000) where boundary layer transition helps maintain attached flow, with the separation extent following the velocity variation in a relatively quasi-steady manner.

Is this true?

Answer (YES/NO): NO